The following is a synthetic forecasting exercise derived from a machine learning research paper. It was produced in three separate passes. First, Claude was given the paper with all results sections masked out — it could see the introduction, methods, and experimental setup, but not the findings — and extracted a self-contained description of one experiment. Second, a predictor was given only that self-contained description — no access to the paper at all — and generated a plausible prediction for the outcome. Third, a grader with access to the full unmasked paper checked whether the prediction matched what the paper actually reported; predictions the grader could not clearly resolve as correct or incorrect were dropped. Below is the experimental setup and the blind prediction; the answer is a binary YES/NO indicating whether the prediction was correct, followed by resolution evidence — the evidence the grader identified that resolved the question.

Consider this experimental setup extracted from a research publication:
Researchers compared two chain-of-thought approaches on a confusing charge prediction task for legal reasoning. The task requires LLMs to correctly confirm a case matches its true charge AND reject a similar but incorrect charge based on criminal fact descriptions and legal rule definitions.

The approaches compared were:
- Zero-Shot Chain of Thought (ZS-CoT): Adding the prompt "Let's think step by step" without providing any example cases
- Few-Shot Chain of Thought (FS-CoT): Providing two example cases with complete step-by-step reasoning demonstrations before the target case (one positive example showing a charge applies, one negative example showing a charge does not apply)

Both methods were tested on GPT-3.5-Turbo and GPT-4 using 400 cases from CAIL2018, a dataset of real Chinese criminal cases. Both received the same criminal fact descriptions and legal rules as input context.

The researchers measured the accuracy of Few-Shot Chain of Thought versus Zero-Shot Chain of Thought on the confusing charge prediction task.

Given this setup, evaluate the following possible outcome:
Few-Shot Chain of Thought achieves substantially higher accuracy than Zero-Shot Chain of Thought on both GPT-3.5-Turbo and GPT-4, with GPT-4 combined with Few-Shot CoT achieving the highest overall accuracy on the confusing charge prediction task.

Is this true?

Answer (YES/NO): NO